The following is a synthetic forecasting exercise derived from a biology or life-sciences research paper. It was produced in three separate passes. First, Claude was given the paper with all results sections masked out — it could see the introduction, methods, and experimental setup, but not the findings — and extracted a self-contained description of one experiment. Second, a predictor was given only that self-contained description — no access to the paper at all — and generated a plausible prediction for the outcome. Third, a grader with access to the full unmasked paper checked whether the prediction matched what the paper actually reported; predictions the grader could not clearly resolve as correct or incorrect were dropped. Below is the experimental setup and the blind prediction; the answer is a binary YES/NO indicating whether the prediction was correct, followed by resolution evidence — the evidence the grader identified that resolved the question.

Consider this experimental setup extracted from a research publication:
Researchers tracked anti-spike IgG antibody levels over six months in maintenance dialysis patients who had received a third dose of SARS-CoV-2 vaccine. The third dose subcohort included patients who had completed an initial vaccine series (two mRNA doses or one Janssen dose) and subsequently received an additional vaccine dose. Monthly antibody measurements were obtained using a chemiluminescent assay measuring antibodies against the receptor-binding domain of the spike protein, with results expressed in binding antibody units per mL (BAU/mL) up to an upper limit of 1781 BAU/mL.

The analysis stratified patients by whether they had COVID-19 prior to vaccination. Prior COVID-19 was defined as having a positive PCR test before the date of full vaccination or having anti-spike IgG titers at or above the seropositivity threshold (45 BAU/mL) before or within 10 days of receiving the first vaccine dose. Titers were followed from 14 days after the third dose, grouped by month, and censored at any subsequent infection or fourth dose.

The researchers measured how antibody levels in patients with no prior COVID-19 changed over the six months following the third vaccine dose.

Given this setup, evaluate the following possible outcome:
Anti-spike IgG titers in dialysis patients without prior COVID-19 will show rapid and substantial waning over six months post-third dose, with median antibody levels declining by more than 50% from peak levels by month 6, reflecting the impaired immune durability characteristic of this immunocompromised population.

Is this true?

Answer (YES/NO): NO